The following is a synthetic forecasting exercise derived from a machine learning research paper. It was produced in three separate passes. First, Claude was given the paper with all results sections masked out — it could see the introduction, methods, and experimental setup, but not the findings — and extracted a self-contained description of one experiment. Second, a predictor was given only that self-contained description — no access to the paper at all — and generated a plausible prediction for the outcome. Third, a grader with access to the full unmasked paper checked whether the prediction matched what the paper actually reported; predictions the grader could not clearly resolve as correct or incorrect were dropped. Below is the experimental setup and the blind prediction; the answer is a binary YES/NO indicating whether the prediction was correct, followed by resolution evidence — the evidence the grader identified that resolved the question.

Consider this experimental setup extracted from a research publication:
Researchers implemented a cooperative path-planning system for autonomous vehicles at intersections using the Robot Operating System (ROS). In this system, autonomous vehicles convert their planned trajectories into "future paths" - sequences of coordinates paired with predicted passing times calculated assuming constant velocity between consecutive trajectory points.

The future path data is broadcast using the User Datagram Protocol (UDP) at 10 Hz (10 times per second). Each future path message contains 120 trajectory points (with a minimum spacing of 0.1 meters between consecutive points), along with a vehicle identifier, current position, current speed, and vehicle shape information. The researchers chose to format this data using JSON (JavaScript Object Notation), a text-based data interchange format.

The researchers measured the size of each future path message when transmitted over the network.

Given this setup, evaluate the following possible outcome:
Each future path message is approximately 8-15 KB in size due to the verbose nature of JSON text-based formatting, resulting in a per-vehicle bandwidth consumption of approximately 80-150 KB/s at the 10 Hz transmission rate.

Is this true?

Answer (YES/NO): NO